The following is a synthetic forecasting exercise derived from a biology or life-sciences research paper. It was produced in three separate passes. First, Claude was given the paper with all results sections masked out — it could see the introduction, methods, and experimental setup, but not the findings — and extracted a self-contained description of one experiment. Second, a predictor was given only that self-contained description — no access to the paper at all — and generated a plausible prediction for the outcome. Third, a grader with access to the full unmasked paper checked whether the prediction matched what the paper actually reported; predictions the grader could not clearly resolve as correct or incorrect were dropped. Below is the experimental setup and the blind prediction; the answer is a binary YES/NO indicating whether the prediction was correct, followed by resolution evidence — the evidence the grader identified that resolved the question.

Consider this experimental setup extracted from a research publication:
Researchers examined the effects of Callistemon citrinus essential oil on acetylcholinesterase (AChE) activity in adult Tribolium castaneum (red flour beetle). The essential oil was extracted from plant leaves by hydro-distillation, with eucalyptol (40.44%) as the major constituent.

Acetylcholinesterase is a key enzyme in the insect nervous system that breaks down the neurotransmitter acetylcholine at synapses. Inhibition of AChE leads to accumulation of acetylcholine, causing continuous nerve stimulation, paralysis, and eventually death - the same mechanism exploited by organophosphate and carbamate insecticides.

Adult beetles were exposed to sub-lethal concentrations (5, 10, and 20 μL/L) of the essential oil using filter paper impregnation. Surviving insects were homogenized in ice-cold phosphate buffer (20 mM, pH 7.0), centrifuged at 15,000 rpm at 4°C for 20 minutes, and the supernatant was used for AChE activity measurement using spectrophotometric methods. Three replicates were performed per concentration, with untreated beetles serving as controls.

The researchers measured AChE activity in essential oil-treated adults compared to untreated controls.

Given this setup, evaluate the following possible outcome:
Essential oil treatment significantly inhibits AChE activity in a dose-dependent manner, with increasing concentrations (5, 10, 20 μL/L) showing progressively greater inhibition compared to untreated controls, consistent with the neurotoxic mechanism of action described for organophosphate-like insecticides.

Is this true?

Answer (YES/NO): NO